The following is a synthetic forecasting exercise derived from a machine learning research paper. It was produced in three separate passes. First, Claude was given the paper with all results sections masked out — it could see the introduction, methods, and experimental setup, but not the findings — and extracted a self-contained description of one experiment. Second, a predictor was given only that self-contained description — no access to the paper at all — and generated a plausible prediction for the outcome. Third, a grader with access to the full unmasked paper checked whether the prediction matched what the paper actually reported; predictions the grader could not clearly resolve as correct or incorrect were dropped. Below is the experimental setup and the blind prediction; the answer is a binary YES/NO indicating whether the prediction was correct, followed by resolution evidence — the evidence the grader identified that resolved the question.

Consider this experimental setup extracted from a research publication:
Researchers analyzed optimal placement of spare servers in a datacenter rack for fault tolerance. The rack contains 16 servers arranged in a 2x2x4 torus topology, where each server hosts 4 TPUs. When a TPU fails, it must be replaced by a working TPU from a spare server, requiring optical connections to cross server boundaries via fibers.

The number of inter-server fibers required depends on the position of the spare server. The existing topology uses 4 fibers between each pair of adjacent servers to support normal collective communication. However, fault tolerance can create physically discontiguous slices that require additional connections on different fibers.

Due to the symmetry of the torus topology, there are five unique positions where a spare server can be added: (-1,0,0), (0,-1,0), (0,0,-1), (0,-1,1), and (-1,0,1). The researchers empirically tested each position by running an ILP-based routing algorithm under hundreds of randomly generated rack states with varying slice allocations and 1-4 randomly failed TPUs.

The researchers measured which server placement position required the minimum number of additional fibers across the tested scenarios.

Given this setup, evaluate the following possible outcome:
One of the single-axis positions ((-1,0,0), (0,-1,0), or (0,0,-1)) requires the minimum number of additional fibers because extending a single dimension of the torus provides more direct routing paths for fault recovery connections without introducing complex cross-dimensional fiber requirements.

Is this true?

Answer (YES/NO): NO